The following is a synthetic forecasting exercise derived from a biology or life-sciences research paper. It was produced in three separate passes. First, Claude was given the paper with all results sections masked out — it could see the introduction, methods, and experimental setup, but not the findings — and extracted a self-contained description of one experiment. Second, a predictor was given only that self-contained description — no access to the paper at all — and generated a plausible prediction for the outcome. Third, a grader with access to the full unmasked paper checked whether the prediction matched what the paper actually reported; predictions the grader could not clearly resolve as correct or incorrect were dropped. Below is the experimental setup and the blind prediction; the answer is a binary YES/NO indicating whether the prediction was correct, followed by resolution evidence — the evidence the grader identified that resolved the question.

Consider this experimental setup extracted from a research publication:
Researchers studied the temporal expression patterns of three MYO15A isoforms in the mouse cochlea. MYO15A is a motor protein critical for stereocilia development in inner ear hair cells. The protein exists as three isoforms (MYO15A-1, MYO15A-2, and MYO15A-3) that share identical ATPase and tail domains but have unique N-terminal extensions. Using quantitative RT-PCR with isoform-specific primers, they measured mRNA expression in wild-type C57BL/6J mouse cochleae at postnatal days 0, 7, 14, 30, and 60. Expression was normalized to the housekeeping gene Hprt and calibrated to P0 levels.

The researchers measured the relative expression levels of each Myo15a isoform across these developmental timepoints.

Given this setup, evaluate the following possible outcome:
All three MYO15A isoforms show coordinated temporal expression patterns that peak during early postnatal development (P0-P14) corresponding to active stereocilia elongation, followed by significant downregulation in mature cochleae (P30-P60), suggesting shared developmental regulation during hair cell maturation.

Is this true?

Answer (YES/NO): NO